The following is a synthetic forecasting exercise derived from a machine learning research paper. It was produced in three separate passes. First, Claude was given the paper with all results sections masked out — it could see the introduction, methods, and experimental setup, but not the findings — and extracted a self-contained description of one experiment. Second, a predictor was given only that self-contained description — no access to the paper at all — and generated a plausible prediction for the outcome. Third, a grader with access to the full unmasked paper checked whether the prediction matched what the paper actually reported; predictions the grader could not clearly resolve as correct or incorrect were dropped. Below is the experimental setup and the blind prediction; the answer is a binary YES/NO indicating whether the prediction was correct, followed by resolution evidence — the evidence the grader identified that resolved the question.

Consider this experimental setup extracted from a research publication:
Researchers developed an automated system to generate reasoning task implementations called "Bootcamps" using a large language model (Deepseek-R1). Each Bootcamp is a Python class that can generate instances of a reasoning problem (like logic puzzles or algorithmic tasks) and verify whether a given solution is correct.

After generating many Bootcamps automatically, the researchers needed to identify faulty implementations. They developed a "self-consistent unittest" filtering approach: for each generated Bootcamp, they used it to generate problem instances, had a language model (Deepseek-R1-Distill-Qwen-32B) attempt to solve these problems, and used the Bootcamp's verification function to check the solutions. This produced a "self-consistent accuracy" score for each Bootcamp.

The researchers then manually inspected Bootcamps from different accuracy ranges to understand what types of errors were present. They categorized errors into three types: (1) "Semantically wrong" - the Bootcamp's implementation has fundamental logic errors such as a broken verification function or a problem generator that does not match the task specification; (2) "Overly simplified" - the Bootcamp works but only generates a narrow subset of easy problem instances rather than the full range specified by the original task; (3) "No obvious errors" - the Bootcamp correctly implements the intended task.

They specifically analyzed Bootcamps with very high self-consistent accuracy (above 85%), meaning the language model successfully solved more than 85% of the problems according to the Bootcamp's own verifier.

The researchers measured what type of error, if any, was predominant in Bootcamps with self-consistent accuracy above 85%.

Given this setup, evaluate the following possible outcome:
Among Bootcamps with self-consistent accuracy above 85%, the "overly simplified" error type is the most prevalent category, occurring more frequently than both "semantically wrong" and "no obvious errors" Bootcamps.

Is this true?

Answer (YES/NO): YES